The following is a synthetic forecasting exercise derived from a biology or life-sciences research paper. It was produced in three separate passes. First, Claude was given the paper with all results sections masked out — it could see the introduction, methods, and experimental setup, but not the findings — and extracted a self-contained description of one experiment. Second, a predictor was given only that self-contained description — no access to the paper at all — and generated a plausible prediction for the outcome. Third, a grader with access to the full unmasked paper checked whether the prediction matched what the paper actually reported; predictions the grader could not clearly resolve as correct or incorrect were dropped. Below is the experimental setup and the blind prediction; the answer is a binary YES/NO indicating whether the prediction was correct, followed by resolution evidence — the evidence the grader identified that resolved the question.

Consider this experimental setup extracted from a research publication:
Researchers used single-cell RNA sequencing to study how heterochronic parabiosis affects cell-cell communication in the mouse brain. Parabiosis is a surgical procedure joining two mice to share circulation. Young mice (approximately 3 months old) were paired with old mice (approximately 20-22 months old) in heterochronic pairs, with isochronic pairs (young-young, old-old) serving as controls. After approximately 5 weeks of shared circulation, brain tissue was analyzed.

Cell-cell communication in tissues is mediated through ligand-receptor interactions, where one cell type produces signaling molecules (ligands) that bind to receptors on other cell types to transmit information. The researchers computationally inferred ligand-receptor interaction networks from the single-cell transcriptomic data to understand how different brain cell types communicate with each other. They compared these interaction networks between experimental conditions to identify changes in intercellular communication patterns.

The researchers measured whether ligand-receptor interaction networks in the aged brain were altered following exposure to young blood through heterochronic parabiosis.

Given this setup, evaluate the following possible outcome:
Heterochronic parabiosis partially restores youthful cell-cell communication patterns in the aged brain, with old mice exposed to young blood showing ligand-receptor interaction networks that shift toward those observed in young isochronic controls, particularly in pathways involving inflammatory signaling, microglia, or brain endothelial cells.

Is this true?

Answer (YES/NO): YES